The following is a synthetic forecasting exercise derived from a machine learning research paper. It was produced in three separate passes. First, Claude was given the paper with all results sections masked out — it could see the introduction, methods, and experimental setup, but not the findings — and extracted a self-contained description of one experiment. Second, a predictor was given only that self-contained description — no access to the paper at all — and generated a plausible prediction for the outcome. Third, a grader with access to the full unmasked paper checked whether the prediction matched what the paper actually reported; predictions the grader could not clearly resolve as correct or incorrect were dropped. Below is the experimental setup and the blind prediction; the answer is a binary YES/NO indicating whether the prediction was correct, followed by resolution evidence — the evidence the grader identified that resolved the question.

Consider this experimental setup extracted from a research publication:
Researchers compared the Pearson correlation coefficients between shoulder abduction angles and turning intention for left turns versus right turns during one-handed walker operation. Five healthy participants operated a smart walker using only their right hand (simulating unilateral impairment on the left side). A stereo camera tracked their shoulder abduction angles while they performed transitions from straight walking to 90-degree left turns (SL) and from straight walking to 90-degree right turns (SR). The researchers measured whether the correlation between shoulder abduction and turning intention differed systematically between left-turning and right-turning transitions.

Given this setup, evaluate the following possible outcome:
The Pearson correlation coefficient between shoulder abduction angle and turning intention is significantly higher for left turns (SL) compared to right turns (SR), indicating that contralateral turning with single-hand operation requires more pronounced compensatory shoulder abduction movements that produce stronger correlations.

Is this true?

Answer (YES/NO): NO